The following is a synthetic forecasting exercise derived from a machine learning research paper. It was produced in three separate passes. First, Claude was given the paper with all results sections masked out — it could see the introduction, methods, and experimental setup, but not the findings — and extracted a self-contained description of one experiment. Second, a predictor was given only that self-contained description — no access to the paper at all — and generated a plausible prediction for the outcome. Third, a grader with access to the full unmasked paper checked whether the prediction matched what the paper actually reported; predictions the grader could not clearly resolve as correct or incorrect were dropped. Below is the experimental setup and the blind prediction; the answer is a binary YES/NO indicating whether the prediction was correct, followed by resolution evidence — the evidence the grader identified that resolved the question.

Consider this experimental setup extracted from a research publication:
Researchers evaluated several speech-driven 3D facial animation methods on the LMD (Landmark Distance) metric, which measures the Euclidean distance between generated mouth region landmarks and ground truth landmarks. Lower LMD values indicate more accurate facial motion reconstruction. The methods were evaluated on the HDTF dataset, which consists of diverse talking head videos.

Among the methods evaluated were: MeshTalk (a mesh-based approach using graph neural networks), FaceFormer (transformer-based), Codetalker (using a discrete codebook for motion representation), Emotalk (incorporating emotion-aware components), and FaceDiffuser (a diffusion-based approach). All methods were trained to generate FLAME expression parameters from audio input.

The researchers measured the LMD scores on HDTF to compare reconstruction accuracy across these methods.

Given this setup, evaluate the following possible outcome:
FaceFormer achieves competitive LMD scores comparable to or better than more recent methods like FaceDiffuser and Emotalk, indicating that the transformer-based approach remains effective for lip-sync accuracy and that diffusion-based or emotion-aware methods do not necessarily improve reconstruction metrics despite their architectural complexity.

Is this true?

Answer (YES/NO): YES